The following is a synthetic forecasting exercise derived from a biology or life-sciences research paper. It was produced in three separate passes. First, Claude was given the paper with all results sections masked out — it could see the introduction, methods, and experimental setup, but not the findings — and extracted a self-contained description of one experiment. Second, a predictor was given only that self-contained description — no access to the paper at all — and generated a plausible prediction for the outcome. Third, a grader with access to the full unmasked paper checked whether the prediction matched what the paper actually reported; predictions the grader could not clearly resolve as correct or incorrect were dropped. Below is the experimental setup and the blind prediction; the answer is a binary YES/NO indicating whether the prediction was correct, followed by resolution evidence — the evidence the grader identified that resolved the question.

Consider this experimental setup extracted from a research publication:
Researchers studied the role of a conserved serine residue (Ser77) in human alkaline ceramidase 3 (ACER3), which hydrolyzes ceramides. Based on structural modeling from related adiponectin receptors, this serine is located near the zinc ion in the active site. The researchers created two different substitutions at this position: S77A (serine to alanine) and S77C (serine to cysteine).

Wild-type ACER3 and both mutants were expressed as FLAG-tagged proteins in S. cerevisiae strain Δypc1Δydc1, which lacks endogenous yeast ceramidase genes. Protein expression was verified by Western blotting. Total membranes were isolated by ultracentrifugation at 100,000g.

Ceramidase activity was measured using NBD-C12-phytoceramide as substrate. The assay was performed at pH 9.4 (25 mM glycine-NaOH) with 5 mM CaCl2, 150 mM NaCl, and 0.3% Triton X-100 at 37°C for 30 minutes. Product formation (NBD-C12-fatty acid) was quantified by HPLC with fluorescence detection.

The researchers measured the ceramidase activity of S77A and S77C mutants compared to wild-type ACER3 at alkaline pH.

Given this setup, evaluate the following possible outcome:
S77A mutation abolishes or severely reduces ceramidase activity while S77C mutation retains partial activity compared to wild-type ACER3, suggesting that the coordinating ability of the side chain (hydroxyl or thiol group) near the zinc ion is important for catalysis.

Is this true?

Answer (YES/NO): NO